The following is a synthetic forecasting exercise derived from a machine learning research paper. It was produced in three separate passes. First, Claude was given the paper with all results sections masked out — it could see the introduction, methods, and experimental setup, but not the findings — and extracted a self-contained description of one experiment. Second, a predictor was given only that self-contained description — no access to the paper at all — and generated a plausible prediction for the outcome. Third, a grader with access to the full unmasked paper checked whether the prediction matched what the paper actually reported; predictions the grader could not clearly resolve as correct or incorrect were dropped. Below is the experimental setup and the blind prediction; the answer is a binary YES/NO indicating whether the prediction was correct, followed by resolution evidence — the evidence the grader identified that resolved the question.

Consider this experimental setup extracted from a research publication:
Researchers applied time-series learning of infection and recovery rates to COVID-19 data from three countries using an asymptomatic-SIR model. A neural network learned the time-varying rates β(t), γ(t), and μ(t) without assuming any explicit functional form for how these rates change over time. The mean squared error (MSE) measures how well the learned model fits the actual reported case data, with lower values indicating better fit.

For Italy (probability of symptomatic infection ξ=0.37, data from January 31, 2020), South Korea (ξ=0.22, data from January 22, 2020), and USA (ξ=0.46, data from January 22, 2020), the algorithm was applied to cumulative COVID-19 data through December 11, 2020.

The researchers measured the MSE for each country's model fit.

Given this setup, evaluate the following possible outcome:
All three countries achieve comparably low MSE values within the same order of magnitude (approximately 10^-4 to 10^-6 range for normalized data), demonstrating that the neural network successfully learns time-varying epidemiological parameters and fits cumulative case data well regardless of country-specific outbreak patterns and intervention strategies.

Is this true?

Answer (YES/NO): YES